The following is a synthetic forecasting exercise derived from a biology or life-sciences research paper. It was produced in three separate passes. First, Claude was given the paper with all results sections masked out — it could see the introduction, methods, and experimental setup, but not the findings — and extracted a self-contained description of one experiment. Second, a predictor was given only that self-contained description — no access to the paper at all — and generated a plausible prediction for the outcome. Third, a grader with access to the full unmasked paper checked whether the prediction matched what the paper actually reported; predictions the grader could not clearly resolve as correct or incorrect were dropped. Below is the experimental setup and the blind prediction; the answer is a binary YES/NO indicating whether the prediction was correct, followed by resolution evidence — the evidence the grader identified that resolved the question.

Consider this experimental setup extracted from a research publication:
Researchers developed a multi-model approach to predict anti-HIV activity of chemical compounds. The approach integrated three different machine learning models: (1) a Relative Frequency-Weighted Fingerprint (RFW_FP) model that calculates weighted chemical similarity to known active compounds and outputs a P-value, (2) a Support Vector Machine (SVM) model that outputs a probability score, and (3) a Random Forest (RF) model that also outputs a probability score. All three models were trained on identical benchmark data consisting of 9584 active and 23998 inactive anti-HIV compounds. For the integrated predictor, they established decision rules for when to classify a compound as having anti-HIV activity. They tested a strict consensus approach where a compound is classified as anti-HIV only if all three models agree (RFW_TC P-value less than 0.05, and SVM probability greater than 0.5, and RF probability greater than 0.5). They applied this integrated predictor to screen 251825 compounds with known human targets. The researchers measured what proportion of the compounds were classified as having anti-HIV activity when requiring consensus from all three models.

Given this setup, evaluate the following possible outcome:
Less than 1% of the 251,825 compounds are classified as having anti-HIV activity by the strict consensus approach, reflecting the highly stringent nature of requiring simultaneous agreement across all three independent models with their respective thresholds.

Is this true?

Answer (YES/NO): NO